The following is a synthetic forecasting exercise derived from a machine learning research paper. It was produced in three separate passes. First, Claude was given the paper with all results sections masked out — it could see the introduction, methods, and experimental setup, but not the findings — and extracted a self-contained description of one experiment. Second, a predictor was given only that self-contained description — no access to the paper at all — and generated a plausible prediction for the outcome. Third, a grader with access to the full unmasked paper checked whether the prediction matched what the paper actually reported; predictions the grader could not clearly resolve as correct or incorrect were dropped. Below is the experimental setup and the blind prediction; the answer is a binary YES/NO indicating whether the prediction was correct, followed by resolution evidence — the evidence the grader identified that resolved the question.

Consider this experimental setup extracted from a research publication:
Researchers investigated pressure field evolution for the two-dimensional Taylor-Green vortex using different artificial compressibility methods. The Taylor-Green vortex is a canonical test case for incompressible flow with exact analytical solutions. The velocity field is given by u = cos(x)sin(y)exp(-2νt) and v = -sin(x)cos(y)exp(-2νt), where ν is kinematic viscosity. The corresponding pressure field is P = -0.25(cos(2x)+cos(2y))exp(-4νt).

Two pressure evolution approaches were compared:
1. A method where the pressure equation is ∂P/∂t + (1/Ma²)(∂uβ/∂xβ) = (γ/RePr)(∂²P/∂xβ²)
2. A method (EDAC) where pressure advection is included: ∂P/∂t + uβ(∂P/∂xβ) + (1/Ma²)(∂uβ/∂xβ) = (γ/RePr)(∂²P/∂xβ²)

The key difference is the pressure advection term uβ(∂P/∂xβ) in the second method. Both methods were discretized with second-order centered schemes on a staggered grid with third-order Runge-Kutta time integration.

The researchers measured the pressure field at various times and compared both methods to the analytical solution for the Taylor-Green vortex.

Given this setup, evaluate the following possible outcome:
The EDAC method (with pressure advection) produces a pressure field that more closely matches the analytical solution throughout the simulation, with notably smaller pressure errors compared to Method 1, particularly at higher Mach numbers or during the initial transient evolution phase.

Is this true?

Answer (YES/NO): NO